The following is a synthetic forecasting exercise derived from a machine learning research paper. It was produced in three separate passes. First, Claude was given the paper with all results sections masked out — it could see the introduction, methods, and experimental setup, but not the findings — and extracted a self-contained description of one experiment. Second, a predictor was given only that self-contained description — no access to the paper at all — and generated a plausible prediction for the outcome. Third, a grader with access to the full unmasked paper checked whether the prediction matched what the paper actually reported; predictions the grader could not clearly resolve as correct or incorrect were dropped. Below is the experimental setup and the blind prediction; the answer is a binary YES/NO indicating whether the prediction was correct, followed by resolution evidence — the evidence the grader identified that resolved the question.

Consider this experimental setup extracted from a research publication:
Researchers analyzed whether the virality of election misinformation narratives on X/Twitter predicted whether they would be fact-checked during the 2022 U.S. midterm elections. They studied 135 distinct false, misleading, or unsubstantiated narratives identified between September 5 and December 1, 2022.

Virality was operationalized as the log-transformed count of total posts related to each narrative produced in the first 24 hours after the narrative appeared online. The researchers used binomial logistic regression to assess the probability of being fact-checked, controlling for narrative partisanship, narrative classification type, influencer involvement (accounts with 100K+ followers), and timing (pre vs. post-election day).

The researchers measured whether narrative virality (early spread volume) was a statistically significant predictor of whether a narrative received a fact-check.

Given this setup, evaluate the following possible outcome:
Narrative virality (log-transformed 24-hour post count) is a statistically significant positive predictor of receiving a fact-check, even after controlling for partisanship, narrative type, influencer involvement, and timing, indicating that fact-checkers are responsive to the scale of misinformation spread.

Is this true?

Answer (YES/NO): NO